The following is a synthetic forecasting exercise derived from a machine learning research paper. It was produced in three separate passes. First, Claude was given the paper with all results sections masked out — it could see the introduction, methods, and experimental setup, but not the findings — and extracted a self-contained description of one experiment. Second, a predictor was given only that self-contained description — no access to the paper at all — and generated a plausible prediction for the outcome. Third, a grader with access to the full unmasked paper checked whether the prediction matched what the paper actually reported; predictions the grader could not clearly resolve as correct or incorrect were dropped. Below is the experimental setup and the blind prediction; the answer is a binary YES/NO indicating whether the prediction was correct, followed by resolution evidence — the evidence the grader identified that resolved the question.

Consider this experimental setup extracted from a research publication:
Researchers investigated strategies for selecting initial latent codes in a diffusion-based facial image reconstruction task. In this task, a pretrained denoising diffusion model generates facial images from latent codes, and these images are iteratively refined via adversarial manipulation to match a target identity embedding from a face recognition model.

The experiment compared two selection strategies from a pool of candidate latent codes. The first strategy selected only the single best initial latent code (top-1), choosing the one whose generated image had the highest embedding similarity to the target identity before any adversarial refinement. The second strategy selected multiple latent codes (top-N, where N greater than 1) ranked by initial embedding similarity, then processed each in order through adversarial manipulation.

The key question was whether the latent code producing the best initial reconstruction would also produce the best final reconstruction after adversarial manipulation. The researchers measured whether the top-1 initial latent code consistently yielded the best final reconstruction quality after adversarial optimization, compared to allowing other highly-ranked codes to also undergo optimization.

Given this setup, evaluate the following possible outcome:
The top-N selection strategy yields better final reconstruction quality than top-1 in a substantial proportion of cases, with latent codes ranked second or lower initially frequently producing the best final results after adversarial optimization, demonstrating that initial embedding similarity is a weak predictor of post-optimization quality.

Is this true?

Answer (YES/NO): NO